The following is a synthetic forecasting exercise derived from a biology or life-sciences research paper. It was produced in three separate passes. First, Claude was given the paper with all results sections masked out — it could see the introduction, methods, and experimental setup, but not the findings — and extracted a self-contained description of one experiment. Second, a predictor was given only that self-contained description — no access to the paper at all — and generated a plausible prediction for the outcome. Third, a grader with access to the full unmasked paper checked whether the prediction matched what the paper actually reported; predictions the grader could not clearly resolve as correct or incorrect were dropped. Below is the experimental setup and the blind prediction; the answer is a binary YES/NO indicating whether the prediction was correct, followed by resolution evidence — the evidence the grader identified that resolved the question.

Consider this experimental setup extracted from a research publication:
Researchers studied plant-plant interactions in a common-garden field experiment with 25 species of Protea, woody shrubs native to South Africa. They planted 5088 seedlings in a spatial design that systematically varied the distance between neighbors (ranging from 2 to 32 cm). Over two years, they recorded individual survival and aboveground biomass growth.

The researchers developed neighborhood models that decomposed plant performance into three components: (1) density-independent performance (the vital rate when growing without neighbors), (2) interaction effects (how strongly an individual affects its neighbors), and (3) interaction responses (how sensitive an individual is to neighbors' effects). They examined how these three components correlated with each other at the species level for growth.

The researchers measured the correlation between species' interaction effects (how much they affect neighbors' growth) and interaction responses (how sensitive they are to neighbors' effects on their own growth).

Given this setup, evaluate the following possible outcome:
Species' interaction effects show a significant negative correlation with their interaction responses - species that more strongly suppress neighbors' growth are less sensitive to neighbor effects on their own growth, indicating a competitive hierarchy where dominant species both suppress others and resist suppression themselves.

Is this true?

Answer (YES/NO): NO